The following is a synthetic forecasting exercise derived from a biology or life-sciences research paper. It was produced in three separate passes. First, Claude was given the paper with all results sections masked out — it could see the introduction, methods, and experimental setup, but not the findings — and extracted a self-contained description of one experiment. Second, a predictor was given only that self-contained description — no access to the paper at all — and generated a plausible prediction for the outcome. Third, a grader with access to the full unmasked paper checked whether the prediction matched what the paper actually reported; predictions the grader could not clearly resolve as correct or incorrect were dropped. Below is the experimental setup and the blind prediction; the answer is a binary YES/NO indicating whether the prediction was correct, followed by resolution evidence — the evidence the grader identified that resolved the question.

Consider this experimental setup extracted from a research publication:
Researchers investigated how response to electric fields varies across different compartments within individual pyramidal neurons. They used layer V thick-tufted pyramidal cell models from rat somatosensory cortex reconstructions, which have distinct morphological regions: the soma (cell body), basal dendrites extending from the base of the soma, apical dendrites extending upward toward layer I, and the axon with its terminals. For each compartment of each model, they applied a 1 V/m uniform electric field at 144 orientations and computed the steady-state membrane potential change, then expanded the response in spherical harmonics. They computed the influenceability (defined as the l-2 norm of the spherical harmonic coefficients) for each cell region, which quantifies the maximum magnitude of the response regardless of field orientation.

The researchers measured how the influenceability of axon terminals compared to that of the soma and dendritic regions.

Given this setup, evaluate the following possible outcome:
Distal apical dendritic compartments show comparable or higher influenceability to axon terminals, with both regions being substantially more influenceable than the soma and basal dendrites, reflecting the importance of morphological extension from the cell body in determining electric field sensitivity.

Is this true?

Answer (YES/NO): NO